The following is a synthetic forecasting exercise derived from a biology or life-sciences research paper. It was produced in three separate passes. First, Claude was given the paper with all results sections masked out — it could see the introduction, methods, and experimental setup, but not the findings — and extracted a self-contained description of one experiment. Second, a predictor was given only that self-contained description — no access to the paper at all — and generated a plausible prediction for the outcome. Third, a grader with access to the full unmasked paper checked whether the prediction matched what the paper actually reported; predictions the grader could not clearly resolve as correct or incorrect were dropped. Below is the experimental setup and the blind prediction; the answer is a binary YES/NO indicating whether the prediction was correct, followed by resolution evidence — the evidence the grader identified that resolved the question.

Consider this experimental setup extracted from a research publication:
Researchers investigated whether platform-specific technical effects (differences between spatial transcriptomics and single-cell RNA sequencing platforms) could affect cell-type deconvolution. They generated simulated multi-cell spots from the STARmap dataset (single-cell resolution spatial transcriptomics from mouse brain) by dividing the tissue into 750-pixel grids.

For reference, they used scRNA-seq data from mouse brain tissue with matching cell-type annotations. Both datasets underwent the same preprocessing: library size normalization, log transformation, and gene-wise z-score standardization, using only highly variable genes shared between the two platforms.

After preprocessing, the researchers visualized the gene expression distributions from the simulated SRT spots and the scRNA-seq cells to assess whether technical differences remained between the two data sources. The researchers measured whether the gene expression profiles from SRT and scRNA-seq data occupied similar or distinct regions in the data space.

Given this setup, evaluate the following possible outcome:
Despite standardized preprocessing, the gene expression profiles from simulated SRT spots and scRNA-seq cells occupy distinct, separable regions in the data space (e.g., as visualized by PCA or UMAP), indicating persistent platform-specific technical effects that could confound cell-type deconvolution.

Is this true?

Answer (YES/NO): YES